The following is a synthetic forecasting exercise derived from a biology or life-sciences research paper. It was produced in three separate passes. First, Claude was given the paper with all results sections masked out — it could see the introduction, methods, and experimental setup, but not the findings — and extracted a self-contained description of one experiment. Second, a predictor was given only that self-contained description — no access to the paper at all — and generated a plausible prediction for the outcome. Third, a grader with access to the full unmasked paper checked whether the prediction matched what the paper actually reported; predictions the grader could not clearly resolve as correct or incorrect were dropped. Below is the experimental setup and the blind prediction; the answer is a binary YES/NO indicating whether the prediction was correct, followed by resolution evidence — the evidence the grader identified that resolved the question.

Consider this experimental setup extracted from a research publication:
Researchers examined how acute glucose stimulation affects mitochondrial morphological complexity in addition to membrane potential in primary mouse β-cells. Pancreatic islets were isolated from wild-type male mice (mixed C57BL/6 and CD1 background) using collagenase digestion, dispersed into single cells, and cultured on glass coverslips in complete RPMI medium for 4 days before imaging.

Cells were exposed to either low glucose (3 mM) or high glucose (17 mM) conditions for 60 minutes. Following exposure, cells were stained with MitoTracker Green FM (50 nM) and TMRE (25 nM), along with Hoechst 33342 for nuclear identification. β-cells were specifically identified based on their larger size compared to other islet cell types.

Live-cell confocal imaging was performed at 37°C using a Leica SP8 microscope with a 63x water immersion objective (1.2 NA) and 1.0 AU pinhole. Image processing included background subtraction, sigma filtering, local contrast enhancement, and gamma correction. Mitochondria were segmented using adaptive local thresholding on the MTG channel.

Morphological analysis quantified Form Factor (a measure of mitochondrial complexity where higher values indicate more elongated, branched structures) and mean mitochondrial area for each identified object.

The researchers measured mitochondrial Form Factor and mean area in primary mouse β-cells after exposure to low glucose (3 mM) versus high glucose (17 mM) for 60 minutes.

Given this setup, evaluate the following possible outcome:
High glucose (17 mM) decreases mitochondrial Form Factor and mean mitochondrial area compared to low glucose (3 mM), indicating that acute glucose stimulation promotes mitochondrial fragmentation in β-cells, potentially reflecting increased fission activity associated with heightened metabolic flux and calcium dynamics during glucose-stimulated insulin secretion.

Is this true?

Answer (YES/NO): YES